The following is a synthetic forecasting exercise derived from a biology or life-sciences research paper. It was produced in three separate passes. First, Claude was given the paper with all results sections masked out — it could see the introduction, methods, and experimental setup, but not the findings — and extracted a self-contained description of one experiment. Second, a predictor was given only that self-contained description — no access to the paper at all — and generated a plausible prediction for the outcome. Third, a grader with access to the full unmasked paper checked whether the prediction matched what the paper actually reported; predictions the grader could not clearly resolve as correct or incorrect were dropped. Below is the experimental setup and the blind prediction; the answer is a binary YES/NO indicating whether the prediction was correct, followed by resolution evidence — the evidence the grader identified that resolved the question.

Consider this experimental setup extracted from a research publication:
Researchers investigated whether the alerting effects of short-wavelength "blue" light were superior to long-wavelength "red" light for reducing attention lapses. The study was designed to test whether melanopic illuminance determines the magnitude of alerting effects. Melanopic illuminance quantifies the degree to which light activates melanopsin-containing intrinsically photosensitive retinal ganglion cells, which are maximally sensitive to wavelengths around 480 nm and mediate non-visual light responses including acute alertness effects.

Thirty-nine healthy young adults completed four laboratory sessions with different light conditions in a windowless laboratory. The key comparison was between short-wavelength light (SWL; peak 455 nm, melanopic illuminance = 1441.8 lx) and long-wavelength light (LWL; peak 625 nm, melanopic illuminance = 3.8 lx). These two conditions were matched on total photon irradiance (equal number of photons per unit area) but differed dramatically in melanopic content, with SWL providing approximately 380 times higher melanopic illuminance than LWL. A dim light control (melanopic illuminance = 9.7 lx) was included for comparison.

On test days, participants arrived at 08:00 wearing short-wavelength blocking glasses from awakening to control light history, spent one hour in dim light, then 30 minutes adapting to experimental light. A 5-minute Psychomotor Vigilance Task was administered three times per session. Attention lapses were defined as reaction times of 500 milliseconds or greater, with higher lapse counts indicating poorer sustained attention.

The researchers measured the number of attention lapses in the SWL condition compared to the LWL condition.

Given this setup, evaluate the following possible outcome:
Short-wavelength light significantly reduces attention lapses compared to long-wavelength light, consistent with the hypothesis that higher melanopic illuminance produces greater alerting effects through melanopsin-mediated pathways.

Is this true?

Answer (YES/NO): NO